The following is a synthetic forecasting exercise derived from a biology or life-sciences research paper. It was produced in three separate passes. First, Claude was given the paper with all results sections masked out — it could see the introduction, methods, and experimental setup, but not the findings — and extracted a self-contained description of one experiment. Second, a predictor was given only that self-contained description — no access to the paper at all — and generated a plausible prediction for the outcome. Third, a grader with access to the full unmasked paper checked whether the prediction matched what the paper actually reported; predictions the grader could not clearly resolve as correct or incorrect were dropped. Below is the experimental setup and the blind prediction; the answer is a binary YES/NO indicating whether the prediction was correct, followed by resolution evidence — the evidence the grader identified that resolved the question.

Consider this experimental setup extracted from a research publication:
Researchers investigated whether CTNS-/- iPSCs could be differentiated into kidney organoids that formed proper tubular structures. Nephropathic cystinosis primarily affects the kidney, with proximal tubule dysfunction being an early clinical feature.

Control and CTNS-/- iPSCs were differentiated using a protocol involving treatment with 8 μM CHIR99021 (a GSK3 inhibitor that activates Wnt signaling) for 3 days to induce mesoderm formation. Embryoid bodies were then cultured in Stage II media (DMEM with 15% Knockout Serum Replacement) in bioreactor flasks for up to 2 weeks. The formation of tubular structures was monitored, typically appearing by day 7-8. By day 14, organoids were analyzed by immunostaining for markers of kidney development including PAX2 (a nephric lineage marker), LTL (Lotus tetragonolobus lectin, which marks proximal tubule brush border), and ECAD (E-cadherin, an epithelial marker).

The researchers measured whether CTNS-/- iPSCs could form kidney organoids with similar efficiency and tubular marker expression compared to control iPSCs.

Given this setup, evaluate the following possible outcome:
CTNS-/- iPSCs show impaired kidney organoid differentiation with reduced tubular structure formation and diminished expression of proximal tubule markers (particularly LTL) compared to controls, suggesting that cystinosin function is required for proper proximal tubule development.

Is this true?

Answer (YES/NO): NO